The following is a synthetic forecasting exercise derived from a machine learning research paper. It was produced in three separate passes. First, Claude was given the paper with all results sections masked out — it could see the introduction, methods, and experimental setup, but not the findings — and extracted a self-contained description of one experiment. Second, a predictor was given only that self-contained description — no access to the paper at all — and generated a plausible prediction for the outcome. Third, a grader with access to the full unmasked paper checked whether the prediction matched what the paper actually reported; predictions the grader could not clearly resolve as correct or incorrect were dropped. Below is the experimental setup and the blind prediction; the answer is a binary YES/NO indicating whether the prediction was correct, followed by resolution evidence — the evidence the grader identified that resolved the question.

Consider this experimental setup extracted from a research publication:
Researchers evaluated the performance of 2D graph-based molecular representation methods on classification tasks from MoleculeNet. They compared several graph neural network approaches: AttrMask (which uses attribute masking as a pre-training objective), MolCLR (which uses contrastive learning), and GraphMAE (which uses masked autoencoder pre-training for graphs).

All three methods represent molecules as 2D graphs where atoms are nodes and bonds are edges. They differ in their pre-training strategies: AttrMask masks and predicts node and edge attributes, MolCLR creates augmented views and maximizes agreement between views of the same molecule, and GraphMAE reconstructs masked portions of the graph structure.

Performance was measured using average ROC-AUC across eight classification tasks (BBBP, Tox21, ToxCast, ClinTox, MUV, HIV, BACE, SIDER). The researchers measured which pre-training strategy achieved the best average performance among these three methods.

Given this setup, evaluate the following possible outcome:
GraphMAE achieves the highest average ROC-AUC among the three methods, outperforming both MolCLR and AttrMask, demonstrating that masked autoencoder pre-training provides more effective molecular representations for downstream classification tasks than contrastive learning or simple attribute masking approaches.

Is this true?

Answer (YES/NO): YES